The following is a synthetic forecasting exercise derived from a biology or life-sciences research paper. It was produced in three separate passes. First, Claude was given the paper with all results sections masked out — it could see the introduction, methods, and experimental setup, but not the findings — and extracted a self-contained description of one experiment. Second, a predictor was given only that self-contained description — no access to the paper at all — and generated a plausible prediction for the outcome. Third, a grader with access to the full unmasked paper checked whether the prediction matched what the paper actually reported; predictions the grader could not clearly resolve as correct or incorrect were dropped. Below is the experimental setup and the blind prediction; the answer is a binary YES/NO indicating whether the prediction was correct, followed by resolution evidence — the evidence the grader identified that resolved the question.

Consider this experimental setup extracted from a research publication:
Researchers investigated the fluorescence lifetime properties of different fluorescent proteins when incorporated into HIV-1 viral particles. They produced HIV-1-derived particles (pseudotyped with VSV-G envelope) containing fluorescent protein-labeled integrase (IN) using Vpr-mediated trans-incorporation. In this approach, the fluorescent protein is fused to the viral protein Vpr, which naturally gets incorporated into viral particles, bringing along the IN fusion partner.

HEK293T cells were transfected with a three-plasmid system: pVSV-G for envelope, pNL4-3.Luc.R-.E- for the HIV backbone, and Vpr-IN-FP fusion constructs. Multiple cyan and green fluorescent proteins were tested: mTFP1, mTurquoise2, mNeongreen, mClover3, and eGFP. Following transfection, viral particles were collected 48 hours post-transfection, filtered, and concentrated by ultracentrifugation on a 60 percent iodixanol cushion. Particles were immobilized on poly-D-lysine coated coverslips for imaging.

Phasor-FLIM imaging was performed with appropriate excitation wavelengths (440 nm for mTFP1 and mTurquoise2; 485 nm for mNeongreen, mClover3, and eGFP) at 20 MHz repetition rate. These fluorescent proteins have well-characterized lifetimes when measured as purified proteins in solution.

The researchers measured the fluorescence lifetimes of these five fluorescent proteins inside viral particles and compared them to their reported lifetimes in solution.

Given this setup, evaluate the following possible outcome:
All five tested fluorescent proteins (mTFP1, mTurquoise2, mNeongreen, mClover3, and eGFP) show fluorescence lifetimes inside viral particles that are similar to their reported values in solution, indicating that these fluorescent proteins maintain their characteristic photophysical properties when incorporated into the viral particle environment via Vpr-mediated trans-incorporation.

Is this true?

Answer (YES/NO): NO